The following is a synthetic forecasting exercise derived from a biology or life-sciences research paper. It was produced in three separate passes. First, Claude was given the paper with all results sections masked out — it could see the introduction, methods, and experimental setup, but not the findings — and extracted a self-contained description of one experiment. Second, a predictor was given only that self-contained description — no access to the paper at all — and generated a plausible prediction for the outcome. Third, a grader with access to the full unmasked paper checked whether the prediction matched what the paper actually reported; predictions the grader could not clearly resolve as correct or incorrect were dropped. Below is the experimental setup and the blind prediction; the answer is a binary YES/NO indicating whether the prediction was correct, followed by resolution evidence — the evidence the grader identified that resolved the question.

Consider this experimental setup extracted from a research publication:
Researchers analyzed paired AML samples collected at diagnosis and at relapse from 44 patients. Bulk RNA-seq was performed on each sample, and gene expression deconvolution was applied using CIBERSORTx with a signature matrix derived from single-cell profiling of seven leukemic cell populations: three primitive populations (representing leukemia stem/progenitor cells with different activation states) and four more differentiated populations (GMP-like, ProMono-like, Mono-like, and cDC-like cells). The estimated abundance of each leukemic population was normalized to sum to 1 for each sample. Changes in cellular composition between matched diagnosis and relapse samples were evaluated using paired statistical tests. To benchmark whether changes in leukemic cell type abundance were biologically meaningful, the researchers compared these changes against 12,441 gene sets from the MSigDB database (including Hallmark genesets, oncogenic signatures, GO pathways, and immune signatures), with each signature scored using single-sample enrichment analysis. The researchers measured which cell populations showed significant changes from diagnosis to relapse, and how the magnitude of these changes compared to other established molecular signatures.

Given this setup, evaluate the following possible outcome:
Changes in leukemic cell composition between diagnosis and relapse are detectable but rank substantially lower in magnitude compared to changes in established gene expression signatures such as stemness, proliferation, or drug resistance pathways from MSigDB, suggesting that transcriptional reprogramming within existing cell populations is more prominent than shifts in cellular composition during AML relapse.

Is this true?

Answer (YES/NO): NO